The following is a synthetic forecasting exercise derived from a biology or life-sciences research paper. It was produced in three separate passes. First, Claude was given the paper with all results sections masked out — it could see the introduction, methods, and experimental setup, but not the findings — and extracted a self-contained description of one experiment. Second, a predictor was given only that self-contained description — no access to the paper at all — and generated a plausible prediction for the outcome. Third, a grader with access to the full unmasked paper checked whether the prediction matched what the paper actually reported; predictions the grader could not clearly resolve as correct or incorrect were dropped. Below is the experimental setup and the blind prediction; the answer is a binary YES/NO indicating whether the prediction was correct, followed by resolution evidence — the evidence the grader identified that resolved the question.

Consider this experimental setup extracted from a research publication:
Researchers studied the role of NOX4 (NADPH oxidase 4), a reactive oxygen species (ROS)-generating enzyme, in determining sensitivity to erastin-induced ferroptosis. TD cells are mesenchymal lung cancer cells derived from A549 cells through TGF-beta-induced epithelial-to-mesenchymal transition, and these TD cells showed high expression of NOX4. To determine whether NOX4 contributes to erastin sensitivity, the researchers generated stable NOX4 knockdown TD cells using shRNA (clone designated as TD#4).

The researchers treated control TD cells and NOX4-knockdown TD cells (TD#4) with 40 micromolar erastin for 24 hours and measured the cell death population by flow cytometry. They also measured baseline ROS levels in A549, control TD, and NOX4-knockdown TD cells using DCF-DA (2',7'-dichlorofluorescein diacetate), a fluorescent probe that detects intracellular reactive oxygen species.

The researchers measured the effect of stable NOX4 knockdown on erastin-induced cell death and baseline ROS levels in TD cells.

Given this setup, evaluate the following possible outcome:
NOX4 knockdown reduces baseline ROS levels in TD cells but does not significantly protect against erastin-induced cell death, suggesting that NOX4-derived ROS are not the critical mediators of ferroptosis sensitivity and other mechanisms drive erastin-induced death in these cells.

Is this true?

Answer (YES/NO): NO